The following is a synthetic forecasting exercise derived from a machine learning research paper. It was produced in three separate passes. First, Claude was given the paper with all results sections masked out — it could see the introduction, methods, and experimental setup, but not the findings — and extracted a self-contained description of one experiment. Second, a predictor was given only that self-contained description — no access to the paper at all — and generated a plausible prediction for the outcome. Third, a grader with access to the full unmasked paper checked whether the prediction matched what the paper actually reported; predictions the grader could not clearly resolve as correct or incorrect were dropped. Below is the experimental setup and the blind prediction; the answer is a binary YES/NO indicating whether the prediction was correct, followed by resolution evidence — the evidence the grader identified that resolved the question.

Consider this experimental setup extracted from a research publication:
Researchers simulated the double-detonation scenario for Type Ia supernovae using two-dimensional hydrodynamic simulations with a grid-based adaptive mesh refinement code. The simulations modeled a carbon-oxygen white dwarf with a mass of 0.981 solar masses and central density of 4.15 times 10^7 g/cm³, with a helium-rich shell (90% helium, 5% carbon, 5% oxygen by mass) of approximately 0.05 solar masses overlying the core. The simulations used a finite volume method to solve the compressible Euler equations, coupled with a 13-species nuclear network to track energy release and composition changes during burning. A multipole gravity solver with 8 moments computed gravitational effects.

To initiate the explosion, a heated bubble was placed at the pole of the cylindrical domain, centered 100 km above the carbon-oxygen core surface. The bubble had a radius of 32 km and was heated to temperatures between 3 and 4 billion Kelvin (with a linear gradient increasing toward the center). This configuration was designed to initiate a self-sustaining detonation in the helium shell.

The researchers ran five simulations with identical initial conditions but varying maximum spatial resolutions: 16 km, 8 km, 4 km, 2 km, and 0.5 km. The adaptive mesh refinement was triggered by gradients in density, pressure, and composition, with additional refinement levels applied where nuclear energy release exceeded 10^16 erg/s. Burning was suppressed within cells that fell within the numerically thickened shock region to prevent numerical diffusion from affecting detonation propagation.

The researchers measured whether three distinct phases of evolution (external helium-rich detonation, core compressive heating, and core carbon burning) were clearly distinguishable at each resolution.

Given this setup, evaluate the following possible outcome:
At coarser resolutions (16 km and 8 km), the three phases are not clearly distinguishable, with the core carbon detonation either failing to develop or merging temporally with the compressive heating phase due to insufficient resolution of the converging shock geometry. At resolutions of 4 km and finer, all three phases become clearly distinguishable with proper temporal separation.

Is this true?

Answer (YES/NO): NO